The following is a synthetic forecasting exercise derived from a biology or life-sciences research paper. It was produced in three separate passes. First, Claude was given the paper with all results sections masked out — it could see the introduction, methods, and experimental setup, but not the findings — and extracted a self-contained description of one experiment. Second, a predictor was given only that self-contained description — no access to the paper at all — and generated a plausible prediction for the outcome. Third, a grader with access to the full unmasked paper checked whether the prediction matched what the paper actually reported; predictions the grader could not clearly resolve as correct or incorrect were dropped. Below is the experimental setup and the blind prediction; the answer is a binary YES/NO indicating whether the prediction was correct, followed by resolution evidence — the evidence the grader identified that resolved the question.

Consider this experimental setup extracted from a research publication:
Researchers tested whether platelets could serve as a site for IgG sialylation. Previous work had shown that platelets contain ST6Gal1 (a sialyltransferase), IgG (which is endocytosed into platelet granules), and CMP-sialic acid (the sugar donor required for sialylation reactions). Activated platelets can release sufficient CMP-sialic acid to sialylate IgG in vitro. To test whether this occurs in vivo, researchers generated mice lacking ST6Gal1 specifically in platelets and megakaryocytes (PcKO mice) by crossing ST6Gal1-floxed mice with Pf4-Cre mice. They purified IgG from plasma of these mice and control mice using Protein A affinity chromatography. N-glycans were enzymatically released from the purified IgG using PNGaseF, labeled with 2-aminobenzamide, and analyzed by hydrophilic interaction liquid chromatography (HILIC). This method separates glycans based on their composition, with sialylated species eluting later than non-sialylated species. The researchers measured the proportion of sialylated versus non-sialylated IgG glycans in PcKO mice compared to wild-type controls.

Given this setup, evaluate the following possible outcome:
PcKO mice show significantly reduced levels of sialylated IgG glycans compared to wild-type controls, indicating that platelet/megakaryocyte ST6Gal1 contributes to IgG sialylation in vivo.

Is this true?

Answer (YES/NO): NO